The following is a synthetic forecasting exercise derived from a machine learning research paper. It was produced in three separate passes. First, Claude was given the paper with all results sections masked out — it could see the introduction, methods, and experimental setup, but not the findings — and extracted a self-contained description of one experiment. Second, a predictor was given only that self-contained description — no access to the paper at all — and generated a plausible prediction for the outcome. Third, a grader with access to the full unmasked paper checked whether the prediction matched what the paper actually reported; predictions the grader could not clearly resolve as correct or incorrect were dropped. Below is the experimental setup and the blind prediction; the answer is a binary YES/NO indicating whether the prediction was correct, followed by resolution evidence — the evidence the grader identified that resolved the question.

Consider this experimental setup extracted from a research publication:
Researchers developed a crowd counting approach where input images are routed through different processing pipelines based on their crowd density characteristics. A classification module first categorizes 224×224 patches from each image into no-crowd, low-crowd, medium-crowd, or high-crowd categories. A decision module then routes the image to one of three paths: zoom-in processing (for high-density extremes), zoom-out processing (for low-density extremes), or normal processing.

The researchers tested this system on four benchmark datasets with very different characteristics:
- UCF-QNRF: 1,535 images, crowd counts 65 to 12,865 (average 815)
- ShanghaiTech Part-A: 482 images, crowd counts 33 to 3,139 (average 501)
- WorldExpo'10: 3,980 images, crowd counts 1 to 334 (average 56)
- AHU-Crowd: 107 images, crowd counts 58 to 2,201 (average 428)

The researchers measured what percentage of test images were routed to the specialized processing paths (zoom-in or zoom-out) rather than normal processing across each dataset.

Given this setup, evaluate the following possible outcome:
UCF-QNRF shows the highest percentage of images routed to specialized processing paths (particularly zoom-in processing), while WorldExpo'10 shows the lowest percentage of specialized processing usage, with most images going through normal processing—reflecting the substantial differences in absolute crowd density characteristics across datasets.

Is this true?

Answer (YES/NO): NO